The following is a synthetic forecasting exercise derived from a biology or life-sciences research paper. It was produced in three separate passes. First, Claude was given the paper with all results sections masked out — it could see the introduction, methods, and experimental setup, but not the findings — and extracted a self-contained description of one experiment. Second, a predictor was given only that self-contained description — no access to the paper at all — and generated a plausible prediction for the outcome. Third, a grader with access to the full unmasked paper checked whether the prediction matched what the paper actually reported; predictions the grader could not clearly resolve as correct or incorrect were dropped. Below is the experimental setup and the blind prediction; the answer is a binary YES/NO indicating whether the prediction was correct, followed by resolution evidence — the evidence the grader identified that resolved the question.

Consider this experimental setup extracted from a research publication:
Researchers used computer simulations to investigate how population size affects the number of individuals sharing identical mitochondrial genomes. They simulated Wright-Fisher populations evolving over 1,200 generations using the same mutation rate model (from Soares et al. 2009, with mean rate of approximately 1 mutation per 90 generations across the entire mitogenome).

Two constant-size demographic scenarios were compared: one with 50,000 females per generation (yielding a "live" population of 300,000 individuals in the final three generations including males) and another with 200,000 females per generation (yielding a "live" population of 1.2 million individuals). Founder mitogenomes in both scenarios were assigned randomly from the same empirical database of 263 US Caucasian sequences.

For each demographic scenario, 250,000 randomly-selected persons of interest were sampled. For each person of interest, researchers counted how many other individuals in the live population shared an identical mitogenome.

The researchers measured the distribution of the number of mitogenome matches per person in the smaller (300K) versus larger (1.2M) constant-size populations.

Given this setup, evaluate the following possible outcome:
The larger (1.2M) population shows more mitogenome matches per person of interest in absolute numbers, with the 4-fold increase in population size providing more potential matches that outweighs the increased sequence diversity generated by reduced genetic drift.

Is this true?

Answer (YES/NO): NO